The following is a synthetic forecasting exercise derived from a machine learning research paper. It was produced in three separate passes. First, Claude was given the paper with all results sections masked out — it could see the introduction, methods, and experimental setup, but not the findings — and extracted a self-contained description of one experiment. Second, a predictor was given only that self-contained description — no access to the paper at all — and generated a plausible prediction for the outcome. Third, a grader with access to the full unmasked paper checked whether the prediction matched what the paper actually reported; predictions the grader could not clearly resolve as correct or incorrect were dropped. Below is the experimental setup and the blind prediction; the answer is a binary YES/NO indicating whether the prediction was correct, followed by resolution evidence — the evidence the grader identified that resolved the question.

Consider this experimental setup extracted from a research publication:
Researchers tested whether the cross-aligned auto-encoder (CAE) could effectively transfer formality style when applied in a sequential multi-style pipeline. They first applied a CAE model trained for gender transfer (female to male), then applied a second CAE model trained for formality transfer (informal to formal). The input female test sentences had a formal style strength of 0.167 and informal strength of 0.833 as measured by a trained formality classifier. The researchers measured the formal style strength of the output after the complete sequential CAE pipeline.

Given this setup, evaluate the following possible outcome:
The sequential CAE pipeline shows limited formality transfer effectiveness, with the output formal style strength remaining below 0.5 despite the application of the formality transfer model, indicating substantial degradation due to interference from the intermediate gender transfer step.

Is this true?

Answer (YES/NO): YES